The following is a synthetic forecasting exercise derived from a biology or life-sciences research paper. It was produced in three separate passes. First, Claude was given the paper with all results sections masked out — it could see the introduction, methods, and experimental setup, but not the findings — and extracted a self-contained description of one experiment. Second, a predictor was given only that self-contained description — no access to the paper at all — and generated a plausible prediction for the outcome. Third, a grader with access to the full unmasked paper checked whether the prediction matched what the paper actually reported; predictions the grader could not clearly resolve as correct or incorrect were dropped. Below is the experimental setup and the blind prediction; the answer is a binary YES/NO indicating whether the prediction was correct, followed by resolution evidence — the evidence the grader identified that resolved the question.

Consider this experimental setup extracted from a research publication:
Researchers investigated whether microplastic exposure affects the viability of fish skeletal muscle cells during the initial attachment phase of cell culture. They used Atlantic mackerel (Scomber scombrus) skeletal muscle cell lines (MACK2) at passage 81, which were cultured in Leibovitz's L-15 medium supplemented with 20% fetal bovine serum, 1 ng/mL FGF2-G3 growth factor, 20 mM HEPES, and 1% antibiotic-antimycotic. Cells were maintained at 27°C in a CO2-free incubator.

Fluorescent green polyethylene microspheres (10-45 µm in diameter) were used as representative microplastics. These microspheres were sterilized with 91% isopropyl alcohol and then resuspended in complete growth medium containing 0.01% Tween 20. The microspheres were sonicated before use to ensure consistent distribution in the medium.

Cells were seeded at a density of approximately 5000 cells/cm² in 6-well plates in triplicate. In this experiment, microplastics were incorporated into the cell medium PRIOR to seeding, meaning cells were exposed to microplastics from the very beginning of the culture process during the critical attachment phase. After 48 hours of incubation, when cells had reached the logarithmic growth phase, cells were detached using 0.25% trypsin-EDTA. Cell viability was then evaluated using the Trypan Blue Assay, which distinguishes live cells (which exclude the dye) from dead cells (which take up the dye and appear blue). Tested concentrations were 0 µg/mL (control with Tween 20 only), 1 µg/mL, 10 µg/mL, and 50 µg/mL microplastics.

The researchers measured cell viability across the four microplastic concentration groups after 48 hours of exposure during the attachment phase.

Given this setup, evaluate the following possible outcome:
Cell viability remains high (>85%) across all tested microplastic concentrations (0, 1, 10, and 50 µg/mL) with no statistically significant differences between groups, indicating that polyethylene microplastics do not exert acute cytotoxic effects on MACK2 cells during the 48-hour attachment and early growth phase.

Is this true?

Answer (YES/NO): NO